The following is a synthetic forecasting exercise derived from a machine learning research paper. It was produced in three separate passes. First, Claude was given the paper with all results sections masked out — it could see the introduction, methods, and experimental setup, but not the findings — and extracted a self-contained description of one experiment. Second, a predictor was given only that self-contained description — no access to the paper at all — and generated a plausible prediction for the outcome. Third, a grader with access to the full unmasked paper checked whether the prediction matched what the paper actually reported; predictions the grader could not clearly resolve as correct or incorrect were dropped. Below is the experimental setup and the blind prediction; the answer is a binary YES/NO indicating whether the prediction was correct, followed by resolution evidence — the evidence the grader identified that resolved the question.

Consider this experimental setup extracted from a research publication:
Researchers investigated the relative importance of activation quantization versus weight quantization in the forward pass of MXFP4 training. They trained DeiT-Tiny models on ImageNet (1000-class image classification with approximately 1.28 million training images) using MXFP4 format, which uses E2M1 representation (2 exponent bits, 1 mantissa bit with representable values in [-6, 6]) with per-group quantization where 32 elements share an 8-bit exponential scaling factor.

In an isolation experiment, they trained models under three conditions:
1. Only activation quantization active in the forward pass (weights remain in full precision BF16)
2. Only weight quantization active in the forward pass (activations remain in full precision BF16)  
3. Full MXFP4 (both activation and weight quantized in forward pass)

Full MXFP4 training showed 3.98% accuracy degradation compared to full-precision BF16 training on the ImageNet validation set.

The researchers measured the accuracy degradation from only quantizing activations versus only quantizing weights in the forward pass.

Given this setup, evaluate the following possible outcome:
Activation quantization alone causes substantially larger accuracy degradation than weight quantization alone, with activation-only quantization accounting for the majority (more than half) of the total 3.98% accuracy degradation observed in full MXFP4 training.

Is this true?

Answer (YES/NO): YES